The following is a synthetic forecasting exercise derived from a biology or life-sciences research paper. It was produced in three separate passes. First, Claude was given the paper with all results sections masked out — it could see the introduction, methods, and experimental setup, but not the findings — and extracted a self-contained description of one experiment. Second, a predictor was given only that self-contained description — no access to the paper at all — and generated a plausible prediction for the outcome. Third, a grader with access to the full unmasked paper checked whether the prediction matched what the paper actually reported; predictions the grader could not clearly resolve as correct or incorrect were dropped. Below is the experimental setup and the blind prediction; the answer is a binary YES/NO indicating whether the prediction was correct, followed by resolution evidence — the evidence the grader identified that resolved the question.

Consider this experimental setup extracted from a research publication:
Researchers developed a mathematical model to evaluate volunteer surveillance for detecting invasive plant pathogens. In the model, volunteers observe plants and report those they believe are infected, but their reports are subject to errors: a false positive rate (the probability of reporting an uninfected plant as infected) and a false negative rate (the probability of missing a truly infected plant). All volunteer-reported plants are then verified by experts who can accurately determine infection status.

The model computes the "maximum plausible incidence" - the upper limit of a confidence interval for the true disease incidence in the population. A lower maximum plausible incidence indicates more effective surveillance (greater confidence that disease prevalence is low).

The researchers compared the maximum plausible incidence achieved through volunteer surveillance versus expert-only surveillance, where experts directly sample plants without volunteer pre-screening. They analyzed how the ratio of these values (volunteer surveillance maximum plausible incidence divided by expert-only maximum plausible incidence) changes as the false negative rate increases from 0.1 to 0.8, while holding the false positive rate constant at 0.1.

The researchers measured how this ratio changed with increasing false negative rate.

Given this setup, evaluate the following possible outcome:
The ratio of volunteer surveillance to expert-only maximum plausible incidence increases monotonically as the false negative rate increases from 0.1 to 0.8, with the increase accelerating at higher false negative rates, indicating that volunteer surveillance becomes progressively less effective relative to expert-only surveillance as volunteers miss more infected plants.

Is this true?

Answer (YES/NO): YES